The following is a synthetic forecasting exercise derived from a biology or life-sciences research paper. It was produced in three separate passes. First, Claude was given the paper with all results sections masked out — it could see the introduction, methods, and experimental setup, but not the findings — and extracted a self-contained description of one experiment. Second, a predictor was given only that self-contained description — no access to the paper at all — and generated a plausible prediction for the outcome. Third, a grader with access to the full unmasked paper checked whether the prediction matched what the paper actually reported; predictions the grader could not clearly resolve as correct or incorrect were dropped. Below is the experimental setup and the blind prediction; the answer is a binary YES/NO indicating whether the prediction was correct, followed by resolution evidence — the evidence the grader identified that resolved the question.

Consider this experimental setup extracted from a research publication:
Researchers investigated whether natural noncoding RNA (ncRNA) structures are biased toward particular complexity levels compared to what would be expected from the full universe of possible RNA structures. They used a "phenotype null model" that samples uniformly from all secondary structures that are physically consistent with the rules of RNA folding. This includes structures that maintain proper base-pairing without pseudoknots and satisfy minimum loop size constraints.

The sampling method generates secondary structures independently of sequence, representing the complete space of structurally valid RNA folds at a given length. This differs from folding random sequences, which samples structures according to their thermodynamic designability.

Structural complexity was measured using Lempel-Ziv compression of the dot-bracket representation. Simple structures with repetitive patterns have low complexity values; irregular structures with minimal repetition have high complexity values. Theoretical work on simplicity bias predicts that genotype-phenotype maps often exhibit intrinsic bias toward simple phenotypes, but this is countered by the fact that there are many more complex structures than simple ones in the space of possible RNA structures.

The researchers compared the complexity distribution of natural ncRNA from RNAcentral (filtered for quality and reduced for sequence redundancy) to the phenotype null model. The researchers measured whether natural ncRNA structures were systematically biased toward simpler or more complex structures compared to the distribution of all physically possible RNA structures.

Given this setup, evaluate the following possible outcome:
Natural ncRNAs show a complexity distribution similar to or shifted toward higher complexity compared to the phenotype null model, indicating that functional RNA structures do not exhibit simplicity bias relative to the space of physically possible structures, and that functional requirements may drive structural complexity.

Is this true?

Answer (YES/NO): NO